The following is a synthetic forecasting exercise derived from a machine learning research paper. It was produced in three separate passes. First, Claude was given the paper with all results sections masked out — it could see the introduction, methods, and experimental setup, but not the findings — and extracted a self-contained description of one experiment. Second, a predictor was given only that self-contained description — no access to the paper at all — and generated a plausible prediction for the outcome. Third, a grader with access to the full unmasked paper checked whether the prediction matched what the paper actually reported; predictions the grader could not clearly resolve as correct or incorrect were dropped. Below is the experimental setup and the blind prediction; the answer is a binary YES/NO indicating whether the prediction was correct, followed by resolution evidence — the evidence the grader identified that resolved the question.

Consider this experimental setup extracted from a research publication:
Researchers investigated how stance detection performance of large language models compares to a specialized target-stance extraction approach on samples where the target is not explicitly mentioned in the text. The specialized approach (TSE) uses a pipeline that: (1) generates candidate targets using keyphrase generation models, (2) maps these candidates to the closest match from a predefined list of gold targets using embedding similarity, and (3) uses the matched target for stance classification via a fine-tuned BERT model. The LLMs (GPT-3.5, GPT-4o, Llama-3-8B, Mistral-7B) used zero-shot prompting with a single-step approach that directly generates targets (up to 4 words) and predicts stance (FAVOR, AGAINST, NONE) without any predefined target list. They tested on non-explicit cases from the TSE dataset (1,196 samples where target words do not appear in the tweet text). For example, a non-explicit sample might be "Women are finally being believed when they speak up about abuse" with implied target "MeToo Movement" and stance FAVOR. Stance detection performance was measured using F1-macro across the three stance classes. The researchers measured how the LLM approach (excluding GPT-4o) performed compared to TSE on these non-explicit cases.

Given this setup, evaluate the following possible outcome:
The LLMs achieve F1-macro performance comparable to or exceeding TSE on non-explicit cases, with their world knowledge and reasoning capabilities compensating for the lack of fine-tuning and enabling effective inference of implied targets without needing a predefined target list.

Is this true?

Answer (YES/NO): YES